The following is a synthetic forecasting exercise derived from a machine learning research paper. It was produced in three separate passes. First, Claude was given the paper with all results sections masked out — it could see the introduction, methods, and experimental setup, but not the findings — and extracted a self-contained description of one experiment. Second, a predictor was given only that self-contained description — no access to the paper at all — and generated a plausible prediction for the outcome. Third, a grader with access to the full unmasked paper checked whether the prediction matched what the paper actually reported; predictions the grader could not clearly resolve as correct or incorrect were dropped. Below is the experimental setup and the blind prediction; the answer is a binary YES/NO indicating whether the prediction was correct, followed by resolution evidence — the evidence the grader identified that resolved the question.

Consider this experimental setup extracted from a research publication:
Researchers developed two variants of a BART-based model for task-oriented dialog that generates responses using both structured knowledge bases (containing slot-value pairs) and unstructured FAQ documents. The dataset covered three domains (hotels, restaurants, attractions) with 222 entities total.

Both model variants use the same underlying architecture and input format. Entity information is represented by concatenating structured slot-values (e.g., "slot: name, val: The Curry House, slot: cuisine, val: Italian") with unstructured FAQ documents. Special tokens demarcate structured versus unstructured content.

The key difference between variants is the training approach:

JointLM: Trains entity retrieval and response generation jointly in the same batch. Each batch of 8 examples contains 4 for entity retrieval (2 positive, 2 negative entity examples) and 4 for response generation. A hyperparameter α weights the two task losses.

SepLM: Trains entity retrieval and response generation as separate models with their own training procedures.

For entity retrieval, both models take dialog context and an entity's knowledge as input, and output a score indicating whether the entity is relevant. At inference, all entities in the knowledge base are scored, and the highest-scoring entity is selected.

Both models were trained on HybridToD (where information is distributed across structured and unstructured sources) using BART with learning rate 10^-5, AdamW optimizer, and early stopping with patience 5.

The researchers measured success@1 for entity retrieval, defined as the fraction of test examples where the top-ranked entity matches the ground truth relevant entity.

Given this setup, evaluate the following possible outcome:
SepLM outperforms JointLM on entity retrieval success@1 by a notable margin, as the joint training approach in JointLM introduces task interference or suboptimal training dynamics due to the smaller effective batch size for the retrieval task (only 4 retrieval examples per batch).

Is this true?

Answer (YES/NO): NO